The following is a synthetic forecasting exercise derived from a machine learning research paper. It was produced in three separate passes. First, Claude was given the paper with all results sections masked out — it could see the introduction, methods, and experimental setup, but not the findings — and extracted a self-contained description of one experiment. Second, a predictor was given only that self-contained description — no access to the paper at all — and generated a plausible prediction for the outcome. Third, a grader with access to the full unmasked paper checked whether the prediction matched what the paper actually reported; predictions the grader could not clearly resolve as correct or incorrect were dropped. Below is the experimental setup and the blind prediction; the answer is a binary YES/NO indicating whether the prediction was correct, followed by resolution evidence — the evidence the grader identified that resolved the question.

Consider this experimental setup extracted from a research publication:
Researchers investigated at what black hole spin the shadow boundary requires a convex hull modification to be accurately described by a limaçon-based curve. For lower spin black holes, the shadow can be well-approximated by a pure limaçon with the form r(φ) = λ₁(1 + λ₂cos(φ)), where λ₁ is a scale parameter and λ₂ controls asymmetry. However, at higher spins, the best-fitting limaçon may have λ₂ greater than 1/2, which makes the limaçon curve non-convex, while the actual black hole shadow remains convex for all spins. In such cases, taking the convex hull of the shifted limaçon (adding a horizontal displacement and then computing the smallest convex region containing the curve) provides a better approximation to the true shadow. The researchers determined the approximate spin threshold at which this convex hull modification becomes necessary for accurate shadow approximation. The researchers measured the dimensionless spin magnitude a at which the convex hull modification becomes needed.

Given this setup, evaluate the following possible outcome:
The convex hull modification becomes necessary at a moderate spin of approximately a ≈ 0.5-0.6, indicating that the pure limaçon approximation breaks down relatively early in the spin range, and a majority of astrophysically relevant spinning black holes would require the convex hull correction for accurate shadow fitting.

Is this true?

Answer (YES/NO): NO